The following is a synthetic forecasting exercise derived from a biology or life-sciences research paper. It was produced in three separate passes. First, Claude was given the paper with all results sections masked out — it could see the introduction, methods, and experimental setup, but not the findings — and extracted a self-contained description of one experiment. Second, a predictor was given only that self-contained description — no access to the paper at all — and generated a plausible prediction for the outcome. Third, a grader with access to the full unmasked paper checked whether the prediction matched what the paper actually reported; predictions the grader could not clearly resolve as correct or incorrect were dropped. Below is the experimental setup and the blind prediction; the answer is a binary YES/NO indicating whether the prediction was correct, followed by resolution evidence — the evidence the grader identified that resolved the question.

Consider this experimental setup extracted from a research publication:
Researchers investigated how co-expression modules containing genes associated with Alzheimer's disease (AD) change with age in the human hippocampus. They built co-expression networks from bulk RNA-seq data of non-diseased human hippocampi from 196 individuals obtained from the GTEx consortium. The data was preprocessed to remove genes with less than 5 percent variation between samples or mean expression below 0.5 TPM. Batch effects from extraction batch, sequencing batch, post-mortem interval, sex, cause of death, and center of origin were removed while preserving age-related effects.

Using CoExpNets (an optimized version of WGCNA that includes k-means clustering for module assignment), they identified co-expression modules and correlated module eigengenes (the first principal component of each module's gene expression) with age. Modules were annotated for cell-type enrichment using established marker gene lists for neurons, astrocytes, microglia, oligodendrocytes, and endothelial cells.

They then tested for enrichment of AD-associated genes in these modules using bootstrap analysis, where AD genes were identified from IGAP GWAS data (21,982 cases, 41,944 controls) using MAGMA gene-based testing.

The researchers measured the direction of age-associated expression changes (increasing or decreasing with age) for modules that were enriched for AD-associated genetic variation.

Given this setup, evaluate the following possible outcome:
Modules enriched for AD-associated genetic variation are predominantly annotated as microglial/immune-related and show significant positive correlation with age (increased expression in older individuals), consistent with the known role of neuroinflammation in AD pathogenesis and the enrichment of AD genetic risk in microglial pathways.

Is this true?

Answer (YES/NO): NO